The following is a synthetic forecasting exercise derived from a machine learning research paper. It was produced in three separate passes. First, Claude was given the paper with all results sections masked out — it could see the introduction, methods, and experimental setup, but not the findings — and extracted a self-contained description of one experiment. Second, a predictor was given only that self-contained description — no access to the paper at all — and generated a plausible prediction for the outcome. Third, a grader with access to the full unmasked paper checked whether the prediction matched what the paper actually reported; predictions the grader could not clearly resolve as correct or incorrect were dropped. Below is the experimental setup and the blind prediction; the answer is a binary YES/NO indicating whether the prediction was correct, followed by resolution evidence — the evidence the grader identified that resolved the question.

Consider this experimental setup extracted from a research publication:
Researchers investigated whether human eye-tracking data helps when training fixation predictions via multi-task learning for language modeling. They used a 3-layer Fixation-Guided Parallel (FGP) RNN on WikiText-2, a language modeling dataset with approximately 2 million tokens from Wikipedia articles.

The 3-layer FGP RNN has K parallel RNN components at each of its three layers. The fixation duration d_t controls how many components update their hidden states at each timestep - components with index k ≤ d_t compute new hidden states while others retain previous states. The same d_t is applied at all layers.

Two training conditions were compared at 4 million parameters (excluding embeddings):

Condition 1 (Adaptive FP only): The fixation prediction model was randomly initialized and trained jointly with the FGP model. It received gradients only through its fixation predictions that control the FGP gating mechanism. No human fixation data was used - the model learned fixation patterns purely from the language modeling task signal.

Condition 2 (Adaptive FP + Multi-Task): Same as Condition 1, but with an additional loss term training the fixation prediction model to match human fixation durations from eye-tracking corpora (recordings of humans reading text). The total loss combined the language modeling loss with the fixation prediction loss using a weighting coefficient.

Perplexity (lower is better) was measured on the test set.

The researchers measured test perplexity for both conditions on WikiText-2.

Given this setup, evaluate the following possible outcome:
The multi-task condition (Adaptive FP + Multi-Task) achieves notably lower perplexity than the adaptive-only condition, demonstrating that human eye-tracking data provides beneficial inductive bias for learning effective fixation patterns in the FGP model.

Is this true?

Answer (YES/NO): YES